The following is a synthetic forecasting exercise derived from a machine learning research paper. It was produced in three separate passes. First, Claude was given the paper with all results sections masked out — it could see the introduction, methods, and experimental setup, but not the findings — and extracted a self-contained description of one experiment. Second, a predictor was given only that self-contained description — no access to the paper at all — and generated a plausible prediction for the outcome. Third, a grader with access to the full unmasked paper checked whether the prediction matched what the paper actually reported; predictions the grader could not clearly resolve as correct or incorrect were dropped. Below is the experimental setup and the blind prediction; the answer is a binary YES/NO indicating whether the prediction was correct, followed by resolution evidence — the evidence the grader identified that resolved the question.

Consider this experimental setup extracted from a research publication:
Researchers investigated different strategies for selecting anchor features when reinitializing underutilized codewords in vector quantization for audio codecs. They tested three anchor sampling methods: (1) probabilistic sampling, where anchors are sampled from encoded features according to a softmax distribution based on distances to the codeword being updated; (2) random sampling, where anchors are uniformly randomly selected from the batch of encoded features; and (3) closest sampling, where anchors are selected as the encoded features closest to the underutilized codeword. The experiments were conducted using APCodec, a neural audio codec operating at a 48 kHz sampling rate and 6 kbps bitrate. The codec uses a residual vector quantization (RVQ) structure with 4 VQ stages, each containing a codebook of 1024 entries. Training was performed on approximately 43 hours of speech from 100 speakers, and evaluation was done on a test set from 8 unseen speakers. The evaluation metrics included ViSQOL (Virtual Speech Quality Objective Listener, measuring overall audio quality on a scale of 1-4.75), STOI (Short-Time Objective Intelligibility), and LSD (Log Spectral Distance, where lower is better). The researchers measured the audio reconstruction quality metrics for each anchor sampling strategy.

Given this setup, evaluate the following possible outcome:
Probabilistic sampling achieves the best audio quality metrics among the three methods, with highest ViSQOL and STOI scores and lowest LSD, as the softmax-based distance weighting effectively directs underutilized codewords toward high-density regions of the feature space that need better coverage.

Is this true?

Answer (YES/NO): NO